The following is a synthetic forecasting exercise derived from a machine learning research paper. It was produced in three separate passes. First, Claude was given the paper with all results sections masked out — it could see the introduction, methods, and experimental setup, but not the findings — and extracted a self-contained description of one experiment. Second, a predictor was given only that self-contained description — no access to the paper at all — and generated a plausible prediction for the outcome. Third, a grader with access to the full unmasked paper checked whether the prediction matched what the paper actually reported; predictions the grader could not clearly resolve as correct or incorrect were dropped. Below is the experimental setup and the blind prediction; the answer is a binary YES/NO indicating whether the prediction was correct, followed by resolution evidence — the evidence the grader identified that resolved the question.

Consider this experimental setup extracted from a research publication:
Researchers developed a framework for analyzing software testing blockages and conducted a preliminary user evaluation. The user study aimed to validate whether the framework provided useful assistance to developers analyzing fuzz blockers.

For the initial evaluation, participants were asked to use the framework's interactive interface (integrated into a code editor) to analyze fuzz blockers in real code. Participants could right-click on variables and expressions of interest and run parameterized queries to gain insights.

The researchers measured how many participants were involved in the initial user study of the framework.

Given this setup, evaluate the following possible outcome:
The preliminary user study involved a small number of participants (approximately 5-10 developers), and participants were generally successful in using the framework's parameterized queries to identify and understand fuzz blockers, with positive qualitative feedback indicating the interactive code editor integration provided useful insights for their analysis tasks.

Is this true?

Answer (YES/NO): NO